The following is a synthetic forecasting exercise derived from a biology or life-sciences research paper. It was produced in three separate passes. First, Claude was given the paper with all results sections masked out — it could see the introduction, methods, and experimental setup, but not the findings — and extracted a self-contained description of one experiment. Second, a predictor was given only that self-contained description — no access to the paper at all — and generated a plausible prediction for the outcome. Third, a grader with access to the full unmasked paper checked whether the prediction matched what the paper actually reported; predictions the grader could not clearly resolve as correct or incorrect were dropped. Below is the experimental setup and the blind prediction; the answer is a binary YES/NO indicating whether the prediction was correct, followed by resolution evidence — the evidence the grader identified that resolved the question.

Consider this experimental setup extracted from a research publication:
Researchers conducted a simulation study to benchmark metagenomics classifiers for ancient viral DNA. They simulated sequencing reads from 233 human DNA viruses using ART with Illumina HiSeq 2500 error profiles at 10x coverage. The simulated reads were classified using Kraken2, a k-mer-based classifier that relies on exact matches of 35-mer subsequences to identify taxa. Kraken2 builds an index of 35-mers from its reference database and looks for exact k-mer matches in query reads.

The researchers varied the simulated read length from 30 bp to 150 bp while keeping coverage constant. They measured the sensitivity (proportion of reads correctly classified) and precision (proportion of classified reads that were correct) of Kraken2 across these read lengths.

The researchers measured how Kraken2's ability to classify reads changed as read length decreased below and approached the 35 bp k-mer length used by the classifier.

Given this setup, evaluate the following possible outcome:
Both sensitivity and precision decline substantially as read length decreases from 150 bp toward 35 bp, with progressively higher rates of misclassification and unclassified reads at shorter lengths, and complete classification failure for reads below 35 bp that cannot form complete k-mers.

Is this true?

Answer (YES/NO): NO